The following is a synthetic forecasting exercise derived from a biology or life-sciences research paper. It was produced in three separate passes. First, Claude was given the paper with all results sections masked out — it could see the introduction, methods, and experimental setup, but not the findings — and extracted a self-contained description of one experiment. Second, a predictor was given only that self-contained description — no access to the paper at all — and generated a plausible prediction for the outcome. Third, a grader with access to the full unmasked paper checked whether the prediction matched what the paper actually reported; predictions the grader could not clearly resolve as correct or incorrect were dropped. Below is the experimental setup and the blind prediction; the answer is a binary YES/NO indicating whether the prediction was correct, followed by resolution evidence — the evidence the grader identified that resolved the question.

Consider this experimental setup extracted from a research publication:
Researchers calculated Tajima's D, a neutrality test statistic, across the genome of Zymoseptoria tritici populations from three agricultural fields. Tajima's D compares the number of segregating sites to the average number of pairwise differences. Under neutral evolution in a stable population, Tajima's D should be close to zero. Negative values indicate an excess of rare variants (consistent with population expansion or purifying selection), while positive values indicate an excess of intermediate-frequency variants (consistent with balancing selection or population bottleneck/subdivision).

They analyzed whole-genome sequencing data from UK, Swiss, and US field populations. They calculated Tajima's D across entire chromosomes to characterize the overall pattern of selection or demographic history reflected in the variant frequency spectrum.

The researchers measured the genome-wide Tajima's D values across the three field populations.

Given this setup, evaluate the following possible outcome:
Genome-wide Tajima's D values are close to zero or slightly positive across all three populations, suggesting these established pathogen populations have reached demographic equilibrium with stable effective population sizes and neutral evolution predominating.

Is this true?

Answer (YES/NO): NO